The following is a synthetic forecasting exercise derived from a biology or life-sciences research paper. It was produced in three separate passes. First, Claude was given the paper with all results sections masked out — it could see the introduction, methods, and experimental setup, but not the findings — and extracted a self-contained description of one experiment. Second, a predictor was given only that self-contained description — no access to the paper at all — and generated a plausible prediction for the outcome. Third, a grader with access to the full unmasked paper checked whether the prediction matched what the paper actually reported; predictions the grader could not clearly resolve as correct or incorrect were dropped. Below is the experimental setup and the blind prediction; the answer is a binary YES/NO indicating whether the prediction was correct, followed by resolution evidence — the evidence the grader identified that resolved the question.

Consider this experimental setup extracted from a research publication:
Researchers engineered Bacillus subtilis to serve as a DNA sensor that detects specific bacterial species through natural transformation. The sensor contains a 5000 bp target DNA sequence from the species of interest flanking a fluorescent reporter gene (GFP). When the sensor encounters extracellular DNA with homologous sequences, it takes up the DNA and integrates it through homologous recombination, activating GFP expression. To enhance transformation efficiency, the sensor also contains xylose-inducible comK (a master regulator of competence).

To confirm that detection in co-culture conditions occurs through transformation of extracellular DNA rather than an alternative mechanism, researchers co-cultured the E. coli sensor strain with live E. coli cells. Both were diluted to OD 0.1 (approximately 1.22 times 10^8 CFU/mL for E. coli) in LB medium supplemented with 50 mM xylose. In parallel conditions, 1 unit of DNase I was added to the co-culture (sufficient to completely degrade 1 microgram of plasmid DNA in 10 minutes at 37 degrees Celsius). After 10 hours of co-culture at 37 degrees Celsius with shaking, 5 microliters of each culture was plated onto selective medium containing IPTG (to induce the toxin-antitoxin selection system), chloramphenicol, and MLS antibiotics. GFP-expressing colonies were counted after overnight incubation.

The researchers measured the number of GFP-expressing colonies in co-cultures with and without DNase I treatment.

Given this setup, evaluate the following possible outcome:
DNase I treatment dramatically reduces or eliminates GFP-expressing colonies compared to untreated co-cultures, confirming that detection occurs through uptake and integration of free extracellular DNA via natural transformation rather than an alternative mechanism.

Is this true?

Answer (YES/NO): YES